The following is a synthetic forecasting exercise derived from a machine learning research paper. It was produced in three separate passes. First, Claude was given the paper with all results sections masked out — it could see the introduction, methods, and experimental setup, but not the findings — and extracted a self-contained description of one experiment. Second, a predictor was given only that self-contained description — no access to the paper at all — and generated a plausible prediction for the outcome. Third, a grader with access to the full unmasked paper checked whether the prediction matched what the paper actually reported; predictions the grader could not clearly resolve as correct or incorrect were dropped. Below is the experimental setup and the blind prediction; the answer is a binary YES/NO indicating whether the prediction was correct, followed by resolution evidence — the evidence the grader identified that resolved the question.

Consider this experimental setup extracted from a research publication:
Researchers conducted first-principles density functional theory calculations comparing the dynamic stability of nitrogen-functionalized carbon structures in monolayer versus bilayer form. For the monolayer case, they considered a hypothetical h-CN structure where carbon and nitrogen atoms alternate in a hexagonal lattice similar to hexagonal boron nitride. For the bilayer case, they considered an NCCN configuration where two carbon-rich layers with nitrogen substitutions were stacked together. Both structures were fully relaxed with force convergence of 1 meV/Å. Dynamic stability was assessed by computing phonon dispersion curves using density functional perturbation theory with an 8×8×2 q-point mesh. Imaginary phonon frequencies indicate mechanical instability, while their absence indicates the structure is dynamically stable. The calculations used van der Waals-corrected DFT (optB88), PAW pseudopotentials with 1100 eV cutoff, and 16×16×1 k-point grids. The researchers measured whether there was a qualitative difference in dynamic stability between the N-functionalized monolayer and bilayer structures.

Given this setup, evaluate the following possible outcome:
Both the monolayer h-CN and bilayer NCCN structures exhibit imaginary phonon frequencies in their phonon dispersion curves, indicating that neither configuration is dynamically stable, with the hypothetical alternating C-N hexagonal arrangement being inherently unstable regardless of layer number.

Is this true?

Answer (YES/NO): NO